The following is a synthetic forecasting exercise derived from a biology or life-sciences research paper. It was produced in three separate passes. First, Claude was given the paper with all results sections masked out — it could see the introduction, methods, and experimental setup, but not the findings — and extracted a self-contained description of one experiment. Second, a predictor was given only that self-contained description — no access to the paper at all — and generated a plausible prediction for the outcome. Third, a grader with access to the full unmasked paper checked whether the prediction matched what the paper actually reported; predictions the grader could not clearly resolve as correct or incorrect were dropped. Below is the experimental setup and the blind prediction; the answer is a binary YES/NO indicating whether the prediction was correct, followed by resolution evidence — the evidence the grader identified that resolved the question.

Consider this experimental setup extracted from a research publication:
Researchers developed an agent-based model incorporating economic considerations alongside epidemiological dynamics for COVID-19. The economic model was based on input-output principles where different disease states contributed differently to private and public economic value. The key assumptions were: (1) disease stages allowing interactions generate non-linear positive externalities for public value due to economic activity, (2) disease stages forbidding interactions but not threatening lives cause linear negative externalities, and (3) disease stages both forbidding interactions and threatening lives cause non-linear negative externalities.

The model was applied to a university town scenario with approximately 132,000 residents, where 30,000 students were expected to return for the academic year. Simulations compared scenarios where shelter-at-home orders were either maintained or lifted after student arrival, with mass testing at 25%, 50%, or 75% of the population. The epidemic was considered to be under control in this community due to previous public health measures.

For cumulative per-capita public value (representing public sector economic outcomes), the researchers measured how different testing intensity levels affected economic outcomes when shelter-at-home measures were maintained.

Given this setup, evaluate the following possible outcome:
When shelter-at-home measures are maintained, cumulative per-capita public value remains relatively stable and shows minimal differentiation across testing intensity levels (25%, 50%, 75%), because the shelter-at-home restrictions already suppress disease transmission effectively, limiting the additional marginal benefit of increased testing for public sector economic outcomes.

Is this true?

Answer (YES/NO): NO